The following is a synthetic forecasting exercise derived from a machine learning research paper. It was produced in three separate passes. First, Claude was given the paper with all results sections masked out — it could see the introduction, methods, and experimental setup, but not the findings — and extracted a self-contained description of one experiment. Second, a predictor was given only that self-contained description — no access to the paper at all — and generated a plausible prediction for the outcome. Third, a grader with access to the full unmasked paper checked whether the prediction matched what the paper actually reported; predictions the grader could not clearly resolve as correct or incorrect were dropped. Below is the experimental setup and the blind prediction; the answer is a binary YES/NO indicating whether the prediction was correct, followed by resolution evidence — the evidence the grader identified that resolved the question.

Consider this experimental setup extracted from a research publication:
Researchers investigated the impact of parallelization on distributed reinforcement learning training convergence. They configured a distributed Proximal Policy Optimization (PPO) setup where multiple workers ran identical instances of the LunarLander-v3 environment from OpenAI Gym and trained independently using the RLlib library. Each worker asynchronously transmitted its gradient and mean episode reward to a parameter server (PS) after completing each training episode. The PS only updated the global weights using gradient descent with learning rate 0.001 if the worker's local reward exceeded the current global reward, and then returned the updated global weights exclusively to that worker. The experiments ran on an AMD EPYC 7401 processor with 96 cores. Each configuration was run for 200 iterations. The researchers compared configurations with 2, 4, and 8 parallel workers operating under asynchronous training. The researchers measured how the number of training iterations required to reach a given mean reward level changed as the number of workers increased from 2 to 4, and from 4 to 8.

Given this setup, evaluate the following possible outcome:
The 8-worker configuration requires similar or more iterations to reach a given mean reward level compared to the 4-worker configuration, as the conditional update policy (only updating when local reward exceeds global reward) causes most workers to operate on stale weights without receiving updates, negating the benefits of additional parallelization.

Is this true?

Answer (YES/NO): NO